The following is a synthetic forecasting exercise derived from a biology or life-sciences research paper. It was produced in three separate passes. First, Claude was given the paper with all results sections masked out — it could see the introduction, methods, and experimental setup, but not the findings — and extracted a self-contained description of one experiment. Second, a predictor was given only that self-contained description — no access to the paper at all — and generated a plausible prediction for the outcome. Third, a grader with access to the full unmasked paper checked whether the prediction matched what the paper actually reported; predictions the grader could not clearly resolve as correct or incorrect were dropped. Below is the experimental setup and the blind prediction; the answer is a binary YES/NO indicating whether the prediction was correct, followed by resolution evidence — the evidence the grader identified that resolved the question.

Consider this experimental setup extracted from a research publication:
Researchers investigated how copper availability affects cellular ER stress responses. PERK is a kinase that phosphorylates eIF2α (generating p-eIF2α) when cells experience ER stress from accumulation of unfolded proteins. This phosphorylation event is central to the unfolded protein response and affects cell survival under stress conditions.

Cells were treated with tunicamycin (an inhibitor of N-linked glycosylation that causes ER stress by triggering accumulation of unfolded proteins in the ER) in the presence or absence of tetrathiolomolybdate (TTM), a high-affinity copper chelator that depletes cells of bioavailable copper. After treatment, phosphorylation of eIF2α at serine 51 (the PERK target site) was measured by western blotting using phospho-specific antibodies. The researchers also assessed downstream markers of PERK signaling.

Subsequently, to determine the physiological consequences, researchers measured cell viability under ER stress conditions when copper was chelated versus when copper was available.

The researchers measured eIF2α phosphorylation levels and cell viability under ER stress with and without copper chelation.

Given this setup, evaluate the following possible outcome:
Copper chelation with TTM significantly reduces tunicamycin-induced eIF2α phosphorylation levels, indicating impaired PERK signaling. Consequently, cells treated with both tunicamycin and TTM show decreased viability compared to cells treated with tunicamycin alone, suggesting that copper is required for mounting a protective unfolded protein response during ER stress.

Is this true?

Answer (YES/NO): NO